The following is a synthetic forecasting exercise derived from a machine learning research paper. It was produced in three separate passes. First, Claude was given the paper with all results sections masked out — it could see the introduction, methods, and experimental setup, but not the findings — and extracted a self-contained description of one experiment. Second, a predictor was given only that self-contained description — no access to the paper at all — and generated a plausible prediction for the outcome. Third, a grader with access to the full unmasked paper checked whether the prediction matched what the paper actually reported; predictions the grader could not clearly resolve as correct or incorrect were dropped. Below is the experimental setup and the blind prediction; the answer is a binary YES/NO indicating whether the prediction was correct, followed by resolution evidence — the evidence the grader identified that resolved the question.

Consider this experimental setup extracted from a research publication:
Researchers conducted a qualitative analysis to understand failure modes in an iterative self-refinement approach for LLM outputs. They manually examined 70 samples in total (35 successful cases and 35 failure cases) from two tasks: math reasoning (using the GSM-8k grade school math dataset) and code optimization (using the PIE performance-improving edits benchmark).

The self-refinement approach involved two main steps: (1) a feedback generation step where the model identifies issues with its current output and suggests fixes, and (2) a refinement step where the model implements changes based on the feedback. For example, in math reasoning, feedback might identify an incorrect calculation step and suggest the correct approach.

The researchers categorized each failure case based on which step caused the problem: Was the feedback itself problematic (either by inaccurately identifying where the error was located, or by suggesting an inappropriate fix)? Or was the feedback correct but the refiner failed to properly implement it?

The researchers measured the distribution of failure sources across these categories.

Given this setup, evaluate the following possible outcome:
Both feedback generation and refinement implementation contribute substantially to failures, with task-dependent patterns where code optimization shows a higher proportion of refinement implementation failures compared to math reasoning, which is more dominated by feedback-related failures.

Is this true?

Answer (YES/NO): NO